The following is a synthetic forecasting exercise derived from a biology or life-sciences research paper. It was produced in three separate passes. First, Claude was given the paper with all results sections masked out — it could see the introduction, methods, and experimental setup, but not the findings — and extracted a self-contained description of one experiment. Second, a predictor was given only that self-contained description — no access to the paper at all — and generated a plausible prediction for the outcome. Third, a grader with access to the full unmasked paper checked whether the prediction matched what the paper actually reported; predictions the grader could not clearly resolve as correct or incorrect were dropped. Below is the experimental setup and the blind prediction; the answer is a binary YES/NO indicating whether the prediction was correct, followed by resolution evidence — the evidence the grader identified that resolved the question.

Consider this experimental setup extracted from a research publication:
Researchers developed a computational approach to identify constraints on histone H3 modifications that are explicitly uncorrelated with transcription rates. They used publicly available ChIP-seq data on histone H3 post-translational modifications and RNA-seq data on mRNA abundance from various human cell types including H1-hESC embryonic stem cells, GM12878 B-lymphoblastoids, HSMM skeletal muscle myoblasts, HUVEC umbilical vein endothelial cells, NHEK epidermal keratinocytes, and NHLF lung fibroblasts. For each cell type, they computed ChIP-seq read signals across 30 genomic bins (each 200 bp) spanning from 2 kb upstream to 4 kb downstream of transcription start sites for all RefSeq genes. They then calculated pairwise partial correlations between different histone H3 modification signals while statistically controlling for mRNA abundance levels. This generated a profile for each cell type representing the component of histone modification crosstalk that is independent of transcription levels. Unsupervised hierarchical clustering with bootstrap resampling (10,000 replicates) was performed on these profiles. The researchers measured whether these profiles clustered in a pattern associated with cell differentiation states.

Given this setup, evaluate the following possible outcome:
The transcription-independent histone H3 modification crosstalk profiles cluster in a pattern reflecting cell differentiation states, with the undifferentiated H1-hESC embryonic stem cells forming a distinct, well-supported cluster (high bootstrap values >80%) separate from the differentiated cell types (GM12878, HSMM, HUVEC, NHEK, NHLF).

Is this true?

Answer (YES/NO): NO